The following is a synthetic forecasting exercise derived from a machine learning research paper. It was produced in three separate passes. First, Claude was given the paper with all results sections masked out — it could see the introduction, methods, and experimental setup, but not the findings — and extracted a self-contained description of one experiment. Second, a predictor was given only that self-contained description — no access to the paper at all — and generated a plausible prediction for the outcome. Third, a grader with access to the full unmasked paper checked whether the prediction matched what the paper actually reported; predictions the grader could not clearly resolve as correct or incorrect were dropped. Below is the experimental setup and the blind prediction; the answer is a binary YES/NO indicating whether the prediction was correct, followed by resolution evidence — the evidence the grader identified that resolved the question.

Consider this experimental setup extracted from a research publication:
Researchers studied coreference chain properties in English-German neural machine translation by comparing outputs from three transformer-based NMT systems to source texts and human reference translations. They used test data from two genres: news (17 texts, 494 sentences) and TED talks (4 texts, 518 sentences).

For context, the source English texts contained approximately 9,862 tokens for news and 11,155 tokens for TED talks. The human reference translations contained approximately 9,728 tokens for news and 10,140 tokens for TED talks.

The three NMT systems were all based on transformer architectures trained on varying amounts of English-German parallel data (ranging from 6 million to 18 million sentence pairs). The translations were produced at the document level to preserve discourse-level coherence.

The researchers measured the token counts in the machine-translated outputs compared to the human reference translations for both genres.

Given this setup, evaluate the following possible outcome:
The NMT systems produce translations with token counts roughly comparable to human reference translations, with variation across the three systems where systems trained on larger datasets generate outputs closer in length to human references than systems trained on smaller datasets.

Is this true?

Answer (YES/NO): NO